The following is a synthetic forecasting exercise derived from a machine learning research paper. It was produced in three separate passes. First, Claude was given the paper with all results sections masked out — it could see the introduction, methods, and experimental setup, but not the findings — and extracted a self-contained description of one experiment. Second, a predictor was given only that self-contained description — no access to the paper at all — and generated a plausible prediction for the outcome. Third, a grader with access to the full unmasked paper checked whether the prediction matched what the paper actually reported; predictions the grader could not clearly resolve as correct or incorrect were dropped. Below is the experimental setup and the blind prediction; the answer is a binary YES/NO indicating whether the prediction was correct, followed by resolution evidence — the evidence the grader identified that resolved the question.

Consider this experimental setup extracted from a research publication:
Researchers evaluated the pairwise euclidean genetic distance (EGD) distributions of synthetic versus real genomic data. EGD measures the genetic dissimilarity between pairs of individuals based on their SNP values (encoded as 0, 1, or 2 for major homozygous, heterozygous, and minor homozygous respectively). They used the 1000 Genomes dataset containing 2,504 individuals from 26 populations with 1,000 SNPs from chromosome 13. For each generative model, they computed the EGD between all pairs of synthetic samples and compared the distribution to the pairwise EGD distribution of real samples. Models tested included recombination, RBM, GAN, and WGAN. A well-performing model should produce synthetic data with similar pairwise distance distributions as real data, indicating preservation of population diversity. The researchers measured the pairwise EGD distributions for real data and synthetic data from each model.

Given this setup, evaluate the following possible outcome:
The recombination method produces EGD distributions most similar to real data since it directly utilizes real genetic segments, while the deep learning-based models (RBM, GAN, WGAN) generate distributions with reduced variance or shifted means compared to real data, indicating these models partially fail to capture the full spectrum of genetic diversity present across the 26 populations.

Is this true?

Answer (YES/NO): NO